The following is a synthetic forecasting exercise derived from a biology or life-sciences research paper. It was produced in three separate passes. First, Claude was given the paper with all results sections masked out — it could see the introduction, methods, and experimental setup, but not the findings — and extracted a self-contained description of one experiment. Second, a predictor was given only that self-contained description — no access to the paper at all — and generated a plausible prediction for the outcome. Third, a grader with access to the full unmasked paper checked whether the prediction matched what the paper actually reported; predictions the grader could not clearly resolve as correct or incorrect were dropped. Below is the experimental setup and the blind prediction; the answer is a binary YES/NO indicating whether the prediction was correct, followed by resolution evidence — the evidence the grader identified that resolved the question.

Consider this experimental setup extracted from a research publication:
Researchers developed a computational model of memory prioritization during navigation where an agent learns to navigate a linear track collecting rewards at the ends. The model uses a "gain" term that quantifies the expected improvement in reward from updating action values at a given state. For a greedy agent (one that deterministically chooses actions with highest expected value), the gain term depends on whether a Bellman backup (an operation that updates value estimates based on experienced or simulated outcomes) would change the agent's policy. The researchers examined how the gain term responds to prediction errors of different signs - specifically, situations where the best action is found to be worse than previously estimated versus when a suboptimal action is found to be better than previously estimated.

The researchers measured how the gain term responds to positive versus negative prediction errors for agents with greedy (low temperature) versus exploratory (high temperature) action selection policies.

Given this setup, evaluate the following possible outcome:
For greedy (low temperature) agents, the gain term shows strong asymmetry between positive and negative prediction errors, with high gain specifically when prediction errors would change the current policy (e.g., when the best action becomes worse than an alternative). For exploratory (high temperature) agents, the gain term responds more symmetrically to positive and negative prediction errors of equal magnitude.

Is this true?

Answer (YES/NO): YES